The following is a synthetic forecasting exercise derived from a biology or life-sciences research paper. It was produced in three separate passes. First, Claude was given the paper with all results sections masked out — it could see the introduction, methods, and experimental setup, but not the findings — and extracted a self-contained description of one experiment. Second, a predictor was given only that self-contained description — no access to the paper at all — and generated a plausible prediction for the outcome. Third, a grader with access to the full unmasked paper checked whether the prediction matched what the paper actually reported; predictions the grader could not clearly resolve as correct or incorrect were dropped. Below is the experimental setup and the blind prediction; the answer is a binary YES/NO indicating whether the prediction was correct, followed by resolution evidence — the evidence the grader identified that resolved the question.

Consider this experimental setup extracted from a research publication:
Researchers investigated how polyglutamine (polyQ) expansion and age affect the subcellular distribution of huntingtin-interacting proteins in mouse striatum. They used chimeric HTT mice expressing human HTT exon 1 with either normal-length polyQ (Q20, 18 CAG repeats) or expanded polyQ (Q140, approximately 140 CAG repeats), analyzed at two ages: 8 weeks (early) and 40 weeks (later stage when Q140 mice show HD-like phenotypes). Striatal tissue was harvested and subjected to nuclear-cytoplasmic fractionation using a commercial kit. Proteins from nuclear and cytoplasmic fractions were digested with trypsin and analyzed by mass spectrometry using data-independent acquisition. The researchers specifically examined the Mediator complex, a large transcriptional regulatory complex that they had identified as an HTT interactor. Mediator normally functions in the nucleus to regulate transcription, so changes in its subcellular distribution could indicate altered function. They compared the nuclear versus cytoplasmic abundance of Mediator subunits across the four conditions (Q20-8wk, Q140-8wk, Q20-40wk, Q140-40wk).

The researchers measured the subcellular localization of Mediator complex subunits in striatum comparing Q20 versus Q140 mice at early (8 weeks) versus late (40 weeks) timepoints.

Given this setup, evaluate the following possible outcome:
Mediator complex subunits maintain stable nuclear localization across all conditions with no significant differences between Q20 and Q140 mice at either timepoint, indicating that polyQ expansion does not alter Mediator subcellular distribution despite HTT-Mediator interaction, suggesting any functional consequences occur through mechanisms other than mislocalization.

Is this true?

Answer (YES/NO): NO